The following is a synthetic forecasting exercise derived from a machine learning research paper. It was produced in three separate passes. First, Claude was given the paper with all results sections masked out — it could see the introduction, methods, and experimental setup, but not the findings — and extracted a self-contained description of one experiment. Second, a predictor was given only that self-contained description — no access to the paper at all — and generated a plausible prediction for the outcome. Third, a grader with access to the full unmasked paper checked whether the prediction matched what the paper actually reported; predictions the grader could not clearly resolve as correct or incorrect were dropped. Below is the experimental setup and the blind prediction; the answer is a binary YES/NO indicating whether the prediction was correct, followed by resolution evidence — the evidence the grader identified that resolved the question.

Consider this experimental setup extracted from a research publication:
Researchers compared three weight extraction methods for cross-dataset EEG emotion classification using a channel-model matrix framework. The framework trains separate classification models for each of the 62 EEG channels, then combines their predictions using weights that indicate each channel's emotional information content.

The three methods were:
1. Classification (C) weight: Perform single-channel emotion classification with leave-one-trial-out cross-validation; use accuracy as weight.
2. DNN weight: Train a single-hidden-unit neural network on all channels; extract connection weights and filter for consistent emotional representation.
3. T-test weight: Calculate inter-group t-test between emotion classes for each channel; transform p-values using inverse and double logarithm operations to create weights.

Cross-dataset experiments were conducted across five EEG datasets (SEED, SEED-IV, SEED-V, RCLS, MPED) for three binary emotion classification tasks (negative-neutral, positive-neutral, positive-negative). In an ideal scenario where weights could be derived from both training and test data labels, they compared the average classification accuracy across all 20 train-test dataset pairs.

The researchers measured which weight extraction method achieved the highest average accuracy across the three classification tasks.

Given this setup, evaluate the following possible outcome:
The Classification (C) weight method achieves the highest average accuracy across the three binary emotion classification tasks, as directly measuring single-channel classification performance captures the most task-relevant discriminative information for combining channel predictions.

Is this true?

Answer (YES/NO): NO